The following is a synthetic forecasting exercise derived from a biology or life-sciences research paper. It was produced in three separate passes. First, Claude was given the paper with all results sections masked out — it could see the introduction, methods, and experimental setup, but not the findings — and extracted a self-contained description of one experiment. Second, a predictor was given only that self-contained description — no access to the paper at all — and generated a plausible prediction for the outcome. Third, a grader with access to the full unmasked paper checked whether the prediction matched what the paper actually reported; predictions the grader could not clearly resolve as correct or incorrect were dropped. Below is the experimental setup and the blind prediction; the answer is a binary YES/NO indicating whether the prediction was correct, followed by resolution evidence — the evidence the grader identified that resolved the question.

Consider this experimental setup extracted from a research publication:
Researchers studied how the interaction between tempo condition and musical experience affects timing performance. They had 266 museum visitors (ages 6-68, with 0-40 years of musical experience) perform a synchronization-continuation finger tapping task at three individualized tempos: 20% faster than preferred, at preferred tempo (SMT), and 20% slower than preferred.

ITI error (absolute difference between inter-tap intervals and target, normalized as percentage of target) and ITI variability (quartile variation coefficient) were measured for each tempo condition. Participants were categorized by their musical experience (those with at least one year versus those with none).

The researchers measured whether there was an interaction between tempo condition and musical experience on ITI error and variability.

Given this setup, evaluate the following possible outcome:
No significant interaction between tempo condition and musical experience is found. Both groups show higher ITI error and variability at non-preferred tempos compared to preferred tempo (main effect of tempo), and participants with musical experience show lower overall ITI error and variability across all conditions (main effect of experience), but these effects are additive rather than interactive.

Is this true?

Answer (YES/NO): NO